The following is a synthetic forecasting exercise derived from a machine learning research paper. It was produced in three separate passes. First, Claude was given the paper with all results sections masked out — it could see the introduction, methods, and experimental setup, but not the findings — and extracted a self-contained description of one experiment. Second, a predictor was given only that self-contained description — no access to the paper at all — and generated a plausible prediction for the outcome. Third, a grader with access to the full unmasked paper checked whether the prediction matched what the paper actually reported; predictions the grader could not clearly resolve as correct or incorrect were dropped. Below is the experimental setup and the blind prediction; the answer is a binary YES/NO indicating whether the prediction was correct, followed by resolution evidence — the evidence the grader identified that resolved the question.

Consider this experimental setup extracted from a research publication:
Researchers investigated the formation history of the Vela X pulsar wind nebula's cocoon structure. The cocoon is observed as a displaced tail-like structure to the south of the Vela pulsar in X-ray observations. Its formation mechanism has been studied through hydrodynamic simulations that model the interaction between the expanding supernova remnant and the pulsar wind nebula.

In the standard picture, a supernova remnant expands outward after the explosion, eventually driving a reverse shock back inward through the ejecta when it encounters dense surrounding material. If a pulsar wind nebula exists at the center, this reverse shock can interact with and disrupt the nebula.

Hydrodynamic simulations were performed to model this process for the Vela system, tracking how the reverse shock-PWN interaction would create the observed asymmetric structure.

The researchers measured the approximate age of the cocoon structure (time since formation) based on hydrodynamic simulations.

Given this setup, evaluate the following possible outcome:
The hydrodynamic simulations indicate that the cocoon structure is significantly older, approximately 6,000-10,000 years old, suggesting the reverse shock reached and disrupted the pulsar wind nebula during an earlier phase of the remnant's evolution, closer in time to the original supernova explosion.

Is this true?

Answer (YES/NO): NO